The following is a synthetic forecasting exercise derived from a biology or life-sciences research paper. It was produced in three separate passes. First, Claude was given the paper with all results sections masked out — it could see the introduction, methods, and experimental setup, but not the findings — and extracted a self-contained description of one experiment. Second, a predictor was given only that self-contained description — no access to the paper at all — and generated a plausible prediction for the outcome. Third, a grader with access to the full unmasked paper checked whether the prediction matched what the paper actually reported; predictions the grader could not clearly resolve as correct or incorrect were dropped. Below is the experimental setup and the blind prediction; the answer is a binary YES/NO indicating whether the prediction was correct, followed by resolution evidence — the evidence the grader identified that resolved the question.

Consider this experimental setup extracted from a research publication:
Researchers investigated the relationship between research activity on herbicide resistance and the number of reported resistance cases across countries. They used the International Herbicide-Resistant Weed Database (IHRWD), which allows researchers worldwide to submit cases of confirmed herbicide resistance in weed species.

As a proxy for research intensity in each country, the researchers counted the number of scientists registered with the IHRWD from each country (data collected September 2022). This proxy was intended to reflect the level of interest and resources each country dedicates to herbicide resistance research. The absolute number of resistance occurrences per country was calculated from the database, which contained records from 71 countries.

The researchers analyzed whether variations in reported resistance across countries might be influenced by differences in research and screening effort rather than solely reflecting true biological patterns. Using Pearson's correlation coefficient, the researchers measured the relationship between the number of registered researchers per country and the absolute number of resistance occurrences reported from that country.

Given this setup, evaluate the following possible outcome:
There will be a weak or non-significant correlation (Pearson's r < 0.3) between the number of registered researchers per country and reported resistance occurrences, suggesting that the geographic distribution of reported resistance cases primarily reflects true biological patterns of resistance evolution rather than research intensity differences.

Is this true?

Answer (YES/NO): NO